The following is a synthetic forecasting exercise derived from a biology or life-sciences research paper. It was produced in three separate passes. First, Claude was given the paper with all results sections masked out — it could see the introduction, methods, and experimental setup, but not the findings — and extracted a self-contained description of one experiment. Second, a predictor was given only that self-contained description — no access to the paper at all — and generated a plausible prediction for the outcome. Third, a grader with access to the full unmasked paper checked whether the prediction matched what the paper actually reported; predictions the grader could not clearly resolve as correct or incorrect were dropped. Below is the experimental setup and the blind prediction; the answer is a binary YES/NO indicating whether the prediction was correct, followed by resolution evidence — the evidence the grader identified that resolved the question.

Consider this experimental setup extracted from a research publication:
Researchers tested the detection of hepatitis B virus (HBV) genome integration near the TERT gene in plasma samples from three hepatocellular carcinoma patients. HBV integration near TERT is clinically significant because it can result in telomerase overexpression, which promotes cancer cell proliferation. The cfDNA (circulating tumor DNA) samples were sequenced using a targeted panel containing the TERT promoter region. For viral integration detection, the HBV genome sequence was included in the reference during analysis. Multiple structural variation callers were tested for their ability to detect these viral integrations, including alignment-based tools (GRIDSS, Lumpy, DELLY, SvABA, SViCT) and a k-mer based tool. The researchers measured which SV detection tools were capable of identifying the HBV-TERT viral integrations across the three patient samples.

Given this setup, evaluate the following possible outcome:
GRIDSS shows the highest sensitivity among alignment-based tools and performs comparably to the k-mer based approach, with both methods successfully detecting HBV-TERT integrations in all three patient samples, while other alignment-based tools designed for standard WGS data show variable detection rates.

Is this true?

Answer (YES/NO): NO